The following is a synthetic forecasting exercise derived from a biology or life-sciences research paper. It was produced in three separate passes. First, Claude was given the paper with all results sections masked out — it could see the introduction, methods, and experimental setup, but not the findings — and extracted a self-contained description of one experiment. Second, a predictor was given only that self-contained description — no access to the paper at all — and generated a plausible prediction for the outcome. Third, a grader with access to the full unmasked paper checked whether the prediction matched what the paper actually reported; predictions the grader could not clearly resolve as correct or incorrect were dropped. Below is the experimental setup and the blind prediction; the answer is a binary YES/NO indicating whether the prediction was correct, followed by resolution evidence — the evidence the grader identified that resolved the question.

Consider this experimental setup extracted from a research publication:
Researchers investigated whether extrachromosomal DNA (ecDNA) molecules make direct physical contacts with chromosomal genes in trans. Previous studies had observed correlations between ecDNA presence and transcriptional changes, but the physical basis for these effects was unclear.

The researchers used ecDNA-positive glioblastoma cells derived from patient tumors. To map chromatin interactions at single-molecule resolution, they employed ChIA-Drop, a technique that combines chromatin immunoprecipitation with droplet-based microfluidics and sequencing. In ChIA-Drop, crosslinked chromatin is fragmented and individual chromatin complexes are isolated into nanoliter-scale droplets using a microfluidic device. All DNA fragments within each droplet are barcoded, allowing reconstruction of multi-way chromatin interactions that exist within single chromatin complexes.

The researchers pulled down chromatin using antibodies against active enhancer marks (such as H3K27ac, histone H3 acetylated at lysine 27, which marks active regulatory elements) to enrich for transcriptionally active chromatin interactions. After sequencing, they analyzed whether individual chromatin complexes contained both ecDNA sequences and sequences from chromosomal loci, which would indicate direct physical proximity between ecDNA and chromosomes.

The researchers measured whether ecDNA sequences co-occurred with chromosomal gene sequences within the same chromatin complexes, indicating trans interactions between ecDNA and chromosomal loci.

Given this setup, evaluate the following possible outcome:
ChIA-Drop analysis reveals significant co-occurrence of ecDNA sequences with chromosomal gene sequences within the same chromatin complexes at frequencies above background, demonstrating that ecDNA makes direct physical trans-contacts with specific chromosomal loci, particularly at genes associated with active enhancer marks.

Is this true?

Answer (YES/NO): YES